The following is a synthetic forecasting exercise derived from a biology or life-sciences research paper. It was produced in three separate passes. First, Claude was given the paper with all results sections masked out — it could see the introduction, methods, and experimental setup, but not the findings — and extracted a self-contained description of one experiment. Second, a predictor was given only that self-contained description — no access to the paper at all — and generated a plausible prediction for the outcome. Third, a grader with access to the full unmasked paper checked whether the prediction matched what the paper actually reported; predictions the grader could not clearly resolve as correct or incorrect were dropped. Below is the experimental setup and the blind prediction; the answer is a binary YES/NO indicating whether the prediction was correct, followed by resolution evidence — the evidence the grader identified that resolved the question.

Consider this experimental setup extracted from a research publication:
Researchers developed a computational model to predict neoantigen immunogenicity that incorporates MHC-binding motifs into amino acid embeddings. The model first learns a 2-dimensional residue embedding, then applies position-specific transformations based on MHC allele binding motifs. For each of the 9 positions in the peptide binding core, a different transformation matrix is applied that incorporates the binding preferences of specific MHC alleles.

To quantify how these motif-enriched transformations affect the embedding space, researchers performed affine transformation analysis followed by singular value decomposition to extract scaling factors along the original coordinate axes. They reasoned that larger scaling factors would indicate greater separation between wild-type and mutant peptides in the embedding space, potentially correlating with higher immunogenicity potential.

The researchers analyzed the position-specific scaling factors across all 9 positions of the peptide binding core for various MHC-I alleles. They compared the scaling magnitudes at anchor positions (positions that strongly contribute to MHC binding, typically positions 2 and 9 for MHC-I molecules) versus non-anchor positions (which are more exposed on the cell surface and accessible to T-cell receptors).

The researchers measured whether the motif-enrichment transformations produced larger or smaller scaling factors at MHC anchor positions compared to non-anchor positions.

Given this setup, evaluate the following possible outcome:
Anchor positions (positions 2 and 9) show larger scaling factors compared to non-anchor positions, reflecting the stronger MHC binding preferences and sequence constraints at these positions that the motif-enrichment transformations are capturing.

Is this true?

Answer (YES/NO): YES